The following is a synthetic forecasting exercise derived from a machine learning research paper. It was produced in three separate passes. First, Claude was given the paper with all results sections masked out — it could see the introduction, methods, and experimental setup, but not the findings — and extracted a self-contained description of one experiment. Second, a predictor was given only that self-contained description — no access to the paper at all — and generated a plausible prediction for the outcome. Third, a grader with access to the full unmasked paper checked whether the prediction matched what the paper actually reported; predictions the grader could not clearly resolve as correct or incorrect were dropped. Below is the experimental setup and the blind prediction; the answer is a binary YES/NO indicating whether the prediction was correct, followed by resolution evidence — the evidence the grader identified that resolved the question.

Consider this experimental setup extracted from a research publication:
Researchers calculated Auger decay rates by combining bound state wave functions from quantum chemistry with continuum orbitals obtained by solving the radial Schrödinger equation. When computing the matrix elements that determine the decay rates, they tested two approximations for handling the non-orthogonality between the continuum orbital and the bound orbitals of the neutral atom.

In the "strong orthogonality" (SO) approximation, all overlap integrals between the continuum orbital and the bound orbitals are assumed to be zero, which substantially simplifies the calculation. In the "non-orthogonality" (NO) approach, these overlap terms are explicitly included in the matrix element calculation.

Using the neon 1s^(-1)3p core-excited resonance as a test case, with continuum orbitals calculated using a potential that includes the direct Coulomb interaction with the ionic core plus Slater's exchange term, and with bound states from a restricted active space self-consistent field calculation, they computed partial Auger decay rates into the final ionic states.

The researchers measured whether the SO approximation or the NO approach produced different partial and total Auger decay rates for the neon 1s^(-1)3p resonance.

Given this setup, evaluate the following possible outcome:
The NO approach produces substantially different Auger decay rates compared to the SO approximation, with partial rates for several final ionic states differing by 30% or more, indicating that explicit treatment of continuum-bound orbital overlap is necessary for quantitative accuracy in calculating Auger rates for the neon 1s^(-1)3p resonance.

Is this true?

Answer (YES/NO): NO